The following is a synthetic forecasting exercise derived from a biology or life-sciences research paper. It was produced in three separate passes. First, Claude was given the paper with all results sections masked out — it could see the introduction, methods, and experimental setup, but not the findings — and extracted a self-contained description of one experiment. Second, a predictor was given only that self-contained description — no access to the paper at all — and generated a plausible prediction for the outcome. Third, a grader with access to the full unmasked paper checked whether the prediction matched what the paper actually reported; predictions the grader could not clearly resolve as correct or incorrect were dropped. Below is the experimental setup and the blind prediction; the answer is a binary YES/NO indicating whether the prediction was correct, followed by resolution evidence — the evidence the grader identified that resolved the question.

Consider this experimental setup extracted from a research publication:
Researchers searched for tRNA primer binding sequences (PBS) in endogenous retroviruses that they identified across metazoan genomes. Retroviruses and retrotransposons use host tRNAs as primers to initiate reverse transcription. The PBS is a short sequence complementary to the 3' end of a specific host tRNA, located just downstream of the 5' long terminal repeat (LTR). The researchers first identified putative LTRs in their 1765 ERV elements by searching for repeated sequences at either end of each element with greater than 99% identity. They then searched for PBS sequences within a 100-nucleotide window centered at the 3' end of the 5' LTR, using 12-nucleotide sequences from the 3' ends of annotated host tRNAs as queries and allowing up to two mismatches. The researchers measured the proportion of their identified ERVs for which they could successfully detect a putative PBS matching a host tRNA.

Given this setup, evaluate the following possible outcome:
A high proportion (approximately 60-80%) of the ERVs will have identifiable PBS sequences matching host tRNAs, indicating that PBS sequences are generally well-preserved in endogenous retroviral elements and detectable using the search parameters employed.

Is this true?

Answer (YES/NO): YES